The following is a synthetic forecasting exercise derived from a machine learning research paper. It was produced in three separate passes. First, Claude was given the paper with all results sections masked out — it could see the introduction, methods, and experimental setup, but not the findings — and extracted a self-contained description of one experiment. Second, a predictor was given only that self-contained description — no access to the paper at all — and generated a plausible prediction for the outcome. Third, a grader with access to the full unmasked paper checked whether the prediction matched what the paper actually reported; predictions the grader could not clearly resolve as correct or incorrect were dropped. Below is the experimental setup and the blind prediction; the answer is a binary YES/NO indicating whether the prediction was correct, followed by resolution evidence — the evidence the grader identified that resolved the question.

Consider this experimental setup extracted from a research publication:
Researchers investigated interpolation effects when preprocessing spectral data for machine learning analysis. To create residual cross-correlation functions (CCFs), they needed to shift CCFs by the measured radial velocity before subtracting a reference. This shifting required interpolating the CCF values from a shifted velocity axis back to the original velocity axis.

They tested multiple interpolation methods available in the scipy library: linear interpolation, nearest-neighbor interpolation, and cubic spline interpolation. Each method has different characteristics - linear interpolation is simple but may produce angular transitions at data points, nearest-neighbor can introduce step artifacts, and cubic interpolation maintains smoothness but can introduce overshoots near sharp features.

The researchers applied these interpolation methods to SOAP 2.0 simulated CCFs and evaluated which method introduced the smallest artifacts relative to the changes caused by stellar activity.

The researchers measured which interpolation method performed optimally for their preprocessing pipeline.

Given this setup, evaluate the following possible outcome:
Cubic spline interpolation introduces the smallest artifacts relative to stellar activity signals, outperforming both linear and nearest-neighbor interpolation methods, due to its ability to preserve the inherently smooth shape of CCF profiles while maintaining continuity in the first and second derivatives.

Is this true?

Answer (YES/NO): YES